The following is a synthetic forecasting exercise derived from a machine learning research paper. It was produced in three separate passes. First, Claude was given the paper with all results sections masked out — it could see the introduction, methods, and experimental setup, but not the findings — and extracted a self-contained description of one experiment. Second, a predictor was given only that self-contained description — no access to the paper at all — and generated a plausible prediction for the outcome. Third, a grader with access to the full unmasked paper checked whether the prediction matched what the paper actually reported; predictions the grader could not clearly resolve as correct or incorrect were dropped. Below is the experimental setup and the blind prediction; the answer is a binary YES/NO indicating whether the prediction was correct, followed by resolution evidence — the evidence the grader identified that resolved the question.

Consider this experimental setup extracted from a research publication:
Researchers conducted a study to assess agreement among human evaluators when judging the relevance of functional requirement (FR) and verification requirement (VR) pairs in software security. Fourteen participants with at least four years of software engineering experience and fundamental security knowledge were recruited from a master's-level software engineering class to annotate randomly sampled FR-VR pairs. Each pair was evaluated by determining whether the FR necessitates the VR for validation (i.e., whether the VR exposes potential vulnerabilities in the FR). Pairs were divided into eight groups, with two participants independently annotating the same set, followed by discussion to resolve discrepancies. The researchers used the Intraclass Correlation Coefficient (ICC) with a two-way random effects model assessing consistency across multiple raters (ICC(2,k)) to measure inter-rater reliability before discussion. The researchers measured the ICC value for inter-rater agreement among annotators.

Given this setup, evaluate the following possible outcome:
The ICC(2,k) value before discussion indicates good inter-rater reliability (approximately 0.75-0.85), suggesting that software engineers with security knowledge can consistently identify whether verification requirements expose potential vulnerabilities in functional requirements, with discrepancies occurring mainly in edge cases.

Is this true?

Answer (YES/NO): NO